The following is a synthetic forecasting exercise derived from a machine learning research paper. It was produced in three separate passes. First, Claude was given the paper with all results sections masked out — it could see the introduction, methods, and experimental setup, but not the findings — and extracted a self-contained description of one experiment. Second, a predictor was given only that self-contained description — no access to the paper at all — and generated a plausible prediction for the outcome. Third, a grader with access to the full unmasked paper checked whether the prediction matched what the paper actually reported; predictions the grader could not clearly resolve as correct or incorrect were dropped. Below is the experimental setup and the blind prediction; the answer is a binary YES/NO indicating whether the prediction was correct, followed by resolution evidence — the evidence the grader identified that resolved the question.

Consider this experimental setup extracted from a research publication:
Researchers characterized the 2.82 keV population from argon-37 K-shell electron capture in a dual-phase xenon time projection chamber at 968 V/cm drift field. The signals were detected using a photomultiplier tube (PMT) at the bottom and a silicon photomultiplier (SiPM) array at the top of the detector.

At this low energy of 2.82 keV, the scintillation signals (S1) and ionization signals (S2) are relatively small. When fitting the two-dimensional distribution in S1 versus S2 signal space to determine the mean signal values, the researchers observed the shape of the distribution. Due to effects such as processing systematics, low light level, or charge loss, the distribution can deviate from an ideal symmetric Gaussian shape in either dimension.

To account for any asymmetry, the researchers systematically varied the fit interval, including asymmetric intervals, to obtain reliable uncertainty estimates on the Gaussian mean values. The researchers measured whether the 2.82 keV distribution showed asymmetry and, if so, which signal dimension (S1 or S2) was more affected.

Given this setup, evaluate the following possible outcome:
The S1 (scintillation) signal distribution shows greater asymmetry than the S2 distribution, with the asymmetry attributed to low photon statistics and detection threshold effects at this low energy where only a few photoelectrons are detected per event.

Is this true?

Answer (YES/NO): NO